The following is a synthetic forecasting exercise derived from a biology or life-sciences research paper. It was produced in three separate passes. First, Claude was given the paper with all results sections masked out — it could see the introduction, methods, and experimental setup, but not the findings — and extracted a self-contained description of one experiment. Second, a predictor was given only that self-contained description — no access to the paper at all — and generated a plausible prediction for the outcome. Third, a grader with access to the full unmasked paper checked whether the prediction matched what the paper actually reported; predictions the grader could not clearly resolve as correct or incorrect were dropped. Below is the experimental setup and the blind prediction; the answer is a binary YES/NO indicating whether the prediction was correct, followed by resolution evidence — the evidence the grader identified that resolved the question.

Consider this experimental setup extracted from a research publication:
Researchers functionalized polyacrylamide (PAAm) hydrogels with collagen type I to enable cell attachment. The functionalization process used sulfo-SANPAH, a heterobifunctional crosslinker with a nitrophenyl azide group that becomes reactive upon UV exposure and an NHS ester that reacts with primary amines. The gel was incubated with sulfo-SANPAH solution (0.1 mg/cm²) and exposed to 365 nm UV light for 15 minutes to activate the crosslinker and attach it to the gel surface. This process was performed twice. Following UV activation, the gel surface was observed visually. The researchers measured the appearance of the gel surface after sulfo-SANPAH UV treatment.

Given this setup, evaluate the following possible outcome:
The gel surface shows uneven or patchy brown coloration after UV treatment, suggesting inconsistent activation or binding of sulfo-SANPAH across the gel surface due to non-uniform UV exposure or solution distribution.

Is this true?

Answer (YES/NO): NO